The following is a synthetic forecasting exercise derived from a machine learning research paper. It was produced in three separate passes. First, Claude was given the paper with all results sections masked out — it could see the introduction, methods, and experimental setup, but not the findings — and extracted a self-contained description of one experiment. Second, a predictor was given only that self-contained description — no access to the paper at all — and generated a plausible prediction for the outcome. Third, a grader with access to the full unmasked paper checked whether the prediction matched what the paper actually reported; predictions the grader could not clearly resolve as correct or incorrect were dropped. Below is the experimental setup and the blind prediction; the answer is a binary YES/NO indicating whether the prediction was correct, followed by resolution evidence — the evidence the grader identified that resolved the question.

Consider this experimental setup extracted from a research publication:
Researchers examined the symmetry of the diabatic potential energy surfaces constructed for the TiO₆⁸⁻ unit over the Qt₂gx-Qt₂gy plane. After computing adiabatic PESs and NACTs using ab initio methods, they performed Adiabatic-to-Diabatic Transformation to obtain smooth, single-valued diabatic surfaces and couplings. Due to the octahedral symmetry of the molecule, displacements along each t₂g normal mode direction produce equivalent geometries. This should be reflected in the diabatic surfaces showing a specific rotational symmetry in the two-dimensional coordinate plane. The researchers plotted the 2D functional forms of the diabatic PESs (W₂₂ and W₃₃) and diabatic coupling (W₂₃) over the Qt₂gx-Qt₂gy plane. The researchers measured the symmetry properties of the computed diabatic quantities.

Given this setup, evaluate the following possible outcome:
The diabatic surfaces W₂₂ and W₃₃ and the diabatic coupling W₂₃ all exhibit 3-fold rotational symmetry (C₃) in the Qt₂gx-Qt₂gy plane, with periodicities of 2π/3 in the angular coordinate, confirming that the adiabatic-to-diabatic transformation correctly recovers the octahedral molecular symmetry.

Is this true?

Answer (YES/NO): NO